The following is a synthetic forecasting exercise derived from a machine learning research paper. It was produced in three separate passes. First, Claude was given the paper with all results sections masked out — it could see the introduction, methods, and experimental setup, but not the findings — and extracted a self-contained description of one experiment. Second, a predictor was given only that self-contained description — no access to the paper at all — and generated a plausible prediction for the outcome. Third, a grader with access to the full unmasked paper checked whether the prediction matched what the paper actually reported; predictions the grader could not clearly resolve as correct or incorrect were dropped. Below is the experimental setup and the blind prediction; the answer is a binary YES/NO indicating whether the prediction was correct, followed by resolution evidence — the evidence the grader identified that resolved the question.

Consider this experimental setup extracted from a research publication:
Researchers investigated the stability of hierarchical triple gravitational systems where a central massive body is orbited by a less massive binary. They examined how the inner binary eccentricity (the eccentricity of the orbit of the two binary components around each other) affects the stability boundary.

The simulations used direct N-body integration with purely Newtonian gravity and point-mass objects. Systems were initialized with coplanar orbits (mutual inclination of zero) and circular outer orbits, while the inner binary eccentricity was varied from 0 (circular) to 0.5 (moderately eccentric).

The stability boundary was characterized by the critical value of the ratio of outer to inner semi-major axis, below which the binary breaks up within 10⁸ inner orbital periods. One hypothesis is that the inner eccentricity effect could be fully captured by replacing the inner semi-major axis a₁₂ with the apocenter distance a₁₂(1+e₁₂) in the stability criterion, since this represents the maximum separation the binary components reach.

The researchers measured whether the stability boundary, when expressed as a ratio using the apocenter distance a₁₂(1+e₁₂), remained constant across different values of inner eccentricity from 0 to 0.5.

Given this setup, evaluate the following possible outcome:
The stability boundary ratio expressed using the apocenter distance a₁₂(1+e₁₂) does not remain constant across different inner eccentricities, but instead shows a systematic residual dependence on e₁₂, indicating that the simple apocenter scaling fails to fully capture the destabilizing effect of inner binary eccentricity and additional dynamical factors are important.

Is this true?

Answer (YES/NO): YES